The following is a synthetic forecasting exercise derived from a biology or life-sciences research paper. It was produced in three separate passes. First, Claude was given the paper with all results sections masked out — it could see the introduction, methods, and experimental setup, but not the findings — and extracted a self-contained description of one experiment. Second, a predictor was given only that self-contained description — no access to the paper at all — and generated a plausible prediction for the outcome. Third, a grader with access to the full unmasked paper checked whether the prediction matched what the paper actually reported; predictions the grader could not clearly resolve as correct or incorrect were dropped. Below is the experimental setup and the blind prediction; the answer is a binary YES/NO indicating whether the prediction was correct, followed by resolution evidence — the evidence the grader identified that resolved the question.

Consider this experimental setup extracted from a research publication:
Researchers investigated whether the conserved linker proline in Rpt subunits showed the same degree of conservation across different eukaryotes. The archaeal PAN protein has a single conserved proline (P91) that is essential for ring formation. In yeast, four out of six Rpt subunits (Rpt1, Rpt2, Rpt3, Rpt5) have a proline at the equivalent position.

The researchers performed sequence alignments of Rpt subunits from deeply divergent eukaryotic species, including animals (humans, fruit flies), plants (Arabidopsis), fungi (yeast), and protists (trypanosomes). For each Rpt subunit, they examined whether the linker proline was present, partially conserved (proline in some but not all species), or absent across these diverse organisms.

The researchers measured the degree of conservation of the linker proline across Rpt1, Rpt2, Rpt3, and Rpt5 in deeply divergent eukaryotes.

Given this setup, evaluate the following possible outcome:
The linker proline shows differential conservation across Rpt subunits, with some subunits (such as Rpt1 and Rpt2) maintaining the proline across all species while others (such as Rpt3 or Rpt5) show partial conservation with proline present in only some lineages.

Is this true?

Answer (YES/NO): NO